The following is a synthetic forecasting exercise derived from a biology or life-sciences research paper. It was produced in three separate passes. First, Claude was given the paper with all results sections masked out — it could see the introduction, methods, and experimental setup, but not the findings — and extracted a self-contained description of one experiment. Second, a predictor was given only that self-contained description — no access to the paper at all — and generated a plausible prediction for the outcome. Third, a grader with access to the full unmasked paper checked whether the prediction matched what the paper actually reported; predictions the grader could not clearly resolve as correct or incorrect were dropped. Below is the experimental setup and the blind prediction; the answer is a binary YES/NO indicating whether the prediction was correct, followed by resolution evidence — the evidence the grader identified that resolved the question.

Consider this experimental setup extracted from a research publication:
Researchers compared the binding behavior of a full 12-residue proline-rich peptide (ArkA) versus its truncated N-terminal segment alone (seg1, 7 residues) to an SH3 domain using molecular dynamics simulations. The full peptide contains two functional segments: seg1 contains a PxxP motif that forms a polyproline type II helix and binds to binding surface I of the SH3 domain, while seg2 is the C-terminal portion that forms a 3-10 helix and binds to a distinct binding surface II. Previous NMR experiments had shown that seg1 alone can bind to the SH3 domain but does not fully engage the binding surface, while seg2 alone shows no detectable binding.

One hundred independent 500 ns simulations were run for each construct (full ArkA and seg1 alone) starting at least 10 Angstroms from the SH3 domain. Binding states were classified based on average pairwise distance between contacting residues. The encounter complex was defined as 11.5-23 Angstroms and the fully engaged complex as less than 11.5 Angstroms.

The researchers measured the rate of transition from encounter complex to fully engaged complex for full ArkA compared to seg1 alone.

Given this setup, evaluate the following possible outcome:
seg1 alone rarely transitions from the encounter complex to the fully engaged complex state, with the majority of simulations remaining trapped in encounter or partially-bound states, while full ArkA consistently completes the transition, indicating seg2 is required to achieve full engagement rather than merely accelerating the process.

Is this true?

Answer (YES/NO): NO